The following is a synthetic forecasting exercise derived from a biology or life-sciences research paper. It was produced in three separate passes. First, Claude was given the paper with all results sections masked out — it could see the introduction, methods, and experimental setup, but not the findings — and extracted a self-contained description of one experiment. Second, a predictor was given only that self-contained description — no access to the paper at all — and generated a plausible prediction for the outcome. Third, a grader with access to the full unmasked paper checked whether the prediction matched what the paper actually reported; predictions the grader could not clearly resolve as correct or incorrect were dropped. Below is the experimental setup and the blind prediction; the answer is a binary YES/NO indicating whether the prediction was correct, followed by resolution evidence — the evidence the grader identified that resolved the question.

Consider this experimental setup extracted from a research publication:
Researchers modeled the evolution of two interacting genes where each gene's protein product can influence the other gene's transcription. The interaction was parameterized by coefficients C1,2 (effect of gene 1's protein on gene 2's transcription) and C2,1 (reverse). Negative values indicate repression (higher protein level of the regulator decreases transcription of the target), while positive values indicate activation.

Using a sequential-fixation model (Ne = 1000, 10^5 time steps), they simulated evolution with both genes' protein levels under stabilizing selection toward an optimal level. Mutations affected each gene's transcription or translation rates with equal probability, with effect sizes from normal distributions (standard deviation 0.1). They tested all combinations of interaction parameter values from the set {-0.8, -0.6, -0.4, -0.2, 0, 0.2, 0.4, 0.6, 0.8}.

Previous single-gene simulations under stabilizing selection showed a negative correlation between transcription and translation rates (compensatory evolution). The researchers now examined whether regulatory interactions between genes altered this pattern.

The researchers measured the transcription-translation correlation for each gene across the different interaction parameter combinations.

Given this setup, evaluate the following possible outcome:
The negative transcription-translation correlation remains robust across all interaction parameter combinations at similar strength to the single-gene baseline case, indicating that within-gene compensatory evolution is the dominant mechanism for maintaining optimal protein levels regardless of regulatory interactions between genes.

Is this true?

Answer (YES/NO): NO